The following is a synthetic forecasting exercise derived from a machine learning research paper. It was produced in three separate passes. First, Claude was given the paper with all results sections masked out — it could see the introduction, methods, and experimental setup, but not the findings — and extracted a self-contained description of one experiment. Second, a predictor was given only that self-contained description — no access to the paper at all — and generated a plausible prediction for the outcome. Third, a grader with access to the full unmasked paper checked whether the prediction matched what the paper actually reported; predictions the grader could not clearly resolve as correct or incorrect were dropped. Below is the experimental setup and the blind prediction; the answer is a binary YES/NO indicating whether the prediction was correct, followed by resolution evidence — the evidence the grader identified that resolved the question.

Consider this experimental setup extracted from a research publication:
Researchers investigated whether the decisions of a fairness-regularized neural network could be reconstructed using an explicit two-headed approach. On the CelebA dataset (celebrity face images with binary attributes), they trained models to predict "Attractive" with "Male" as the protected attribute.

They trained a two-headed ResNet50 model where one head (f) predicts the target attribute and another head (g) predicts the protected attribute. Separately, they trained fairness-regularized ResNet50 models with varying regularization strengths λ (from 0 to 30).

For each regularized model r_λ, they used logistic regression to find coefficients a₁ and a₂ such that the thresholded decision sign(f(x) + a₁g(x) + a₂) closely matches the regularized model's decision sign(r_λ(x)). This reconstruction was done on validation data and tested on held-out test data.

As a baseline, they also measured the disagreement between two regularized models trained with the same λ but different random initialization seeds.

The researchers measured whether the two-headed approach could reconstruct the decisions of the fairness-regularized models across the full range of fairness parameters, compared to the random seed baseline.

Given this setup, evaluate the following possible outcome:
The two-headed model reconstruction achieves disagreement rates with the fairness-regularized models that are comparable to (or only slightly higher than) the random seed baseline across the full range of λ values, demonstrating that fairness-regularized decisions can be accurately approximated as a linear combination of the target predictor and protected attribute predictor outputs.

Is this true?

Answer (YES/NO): YES